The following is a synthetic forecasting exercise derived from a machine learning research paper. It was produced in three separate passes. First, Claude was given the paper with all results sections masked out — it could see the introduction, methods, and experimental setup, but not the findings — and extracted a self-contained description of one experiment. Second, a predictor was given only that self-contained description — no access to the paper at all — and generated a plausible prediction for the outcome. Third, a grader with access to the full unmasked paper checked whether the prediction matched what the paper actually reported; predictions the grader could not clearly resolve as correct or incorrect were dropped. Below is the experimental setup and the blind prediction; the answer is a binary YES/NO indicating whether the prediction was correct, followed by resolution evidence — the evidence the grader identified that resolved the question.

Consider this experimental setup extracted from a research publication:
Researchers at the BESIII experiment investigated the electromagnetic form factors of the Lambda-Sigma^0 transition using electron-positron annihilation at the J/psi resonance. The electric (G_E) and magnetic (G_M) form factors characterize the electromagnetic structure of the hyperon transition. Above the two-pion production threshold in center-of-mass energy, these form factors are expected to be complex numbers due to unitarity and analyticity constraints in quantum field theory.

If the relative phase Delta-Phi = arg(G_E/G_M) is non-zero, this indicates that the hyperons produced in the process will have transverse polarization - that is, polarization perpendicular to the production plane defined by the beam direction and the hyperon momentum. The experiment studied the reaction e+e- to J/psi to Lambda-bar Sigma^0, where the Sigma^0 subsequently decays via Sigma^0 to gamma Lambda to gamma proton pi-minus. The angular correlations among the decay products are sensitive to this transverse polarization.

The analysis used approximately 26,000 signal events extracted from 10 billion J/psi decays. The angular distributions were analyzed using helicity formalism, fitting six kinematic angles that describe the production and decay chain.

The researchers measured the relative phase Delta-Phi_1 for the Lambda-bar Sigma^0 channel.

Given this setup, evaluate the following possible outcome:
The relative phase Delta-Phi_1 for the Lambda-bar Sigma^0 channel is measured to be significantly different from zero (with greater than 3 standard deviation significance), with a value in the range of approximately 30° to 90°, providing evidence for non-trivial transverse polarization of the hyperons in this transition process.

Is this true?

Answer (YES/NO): YES